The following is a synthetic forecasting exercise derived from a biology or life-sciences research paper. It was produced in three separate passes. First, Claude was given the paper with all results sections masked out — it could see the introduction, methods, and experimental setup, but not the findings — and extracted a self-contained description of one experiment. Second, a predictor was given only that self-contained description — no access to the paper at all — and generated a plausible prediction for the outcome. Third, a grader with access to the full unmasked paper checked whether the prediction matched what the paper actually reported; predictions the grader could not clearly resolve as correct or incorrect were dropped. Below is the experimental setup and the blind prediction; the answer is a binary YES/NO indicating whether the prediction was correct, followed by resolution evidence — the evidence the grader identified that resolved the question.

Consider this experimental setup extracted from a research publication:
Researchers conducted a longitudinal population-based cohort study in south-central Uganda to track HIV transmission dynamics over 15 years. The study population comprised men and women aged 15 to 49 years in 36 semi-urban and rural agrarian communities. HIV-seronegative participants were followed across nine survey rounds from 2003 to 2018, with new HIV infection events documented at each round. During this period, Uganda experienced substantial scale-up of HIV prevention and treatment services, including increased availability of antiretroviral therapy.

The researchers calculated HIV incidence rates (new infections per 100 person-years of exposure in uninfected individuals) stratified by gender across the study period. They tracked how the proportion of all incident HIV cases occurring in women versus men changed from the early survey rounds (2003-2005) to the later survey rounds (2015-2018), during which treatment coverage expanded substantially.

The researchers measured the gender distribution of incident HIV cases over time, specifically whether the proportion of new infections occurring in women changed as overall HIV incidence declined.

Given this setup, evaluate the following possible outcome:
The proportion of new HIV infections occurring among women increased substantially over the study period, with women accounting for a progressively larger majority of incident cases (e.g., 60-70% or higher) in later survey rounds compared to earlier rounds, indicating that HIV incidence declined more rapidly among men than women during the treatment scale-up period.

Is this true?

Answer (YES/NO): YES